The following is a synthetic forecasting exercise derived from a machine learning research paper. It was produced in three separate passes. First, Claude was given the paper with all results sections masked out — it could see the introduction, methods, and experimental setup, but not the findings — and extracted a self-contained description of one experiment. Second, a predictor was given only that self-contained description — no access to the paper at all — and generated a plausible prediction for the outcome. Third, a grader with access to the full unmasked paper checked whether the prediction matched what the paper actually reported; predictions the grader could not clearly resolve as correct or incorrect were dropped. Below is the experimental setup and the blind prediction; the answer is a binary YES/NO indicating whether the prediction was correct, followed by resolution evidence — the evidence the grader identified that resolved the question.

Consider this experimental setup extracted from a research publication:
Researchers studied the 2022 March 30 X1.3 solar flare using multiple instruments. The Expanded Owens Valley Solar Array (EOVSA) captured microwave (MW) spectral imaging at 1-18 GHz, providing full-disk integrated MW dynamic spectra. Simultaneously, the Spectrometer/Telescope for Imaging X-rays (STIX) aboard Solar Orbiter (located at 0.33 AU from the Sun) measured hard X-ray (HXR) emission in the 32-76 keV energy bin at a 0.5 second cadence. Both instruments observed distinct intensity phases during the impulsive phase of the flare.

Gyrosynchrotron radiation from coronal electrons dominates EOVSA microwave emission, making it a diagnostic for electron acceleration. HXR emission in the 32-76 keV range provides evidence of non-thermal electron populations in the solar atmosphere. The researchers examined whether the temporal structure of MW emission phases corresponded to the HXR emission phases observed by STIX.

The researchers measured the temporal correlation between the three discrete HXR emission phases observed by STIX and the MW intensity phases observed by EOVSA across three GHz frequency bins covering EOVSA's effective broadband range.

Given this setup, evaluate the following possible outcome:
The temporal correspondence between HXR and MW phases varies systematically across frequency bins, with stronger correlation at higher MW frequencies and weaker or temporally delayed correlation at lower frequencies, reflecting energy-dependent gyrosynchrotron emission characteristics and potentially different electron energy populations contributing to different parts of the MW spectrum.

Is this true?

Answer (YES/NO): NO